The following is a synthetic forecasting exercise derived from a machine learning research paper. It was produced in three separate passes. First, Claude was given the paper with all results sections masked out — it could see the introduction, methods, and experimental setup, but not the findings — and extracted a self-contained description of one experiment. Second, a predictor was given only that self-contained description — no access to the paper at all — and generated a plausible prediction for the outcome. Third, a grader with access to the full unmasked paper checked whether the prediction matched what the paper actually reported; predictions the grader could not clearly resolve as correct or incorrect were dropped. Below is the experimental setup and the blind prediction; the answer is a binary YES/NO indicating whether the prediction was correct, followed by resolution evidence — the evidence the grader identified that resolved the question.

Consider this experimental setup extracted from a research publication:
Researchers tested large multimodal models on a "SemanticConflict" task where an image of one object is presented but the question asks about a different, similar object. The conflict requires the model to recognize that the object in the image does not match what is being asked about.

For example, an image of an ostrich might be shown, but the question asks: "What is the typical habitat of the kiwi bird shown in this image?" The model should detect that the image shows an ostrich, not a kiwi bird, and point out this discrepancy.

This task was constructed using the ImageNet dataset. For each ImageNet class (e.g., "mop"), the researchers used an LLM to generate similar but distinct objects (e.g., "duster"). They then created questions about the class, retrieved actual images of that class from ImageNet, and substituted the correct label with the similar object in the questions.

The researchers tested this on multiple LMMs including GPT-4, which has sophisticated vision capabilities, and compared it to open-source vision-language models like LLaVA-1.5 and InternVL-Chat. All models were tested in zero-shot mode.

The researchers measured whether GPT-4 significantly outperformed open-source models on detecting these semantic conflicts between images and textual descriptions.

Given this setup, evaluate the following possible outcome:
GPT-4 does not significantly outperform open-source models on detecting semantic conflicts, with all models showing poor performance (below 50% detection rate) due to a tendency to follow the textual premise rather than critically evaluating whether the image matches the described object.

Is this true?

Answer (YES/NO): NO